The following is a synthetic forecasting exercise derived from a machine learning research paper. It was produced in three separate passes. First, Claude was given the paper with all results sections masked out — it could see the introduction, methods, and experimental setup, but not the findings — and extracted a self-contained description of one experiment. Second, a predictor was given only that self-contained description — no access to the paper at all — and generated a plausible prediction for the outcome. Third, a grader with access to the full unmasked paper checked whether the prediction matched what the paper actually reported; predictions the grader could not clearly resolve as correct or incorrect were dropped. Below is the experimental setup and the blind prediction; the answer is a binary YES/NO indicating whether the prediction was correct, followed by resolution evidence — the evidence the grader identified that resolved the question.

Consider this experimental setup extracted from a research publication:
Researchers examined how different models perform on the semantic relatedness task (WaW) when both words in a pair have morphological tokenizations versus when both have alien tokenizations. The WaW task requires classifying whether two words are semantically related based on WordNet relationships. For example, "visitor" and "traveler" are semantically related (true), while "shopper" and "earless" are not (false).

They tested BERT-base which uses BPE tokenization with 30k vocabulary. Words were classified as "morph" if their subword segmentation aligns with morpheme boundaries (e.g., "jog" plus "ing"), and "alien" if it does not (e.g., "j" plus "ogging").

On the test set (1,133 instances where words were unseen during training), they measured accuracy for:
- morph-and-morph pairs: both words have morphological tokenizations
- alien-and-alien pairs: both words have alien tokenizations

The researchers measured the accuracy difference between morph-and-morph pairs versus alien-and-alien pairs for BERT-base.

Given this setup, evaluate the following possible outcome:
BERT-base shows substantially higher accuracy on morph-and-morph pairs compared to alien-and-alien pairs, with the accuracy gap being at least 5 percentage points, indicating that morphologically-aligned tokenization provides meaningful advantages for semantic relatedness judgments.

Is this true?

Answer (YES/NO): YES